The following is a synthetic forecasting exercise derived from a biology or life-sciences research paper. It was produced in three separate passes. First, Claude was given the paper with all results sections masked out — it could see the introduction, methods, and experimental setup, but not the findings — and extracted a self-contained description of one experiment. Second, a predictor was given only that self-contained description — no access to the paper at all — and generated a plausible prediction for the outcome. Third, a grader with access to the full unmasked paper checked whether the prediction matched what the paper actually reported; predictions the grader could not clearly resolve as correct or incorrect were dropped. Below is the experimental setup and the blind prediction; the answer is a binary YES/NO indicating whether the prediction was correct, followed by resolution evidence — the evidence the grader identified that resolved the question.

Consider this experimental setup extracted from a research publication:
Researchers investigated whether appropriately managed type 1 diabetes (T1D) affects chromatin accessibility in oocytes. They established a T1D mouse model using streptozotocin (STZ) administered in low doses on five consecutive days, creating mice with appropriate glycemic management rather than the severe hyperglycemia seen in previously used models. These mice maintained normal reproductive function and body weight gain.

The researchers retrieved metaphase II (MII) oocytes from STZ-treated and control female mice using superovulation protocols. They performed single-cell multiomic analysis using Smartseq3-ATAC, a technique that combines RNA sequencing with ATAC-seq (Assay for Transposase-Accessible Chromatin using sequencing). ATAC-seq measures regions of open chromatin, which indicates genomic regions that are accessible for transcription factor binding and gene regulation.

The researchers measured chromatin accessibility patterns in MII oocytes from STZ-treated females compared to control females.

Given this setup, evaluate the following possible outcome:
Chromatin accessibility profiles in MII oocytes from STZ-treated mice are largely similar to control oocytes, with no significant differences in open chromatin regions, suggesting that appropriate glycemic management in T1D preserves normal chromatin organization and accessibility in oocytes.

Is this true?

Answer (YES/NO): YES